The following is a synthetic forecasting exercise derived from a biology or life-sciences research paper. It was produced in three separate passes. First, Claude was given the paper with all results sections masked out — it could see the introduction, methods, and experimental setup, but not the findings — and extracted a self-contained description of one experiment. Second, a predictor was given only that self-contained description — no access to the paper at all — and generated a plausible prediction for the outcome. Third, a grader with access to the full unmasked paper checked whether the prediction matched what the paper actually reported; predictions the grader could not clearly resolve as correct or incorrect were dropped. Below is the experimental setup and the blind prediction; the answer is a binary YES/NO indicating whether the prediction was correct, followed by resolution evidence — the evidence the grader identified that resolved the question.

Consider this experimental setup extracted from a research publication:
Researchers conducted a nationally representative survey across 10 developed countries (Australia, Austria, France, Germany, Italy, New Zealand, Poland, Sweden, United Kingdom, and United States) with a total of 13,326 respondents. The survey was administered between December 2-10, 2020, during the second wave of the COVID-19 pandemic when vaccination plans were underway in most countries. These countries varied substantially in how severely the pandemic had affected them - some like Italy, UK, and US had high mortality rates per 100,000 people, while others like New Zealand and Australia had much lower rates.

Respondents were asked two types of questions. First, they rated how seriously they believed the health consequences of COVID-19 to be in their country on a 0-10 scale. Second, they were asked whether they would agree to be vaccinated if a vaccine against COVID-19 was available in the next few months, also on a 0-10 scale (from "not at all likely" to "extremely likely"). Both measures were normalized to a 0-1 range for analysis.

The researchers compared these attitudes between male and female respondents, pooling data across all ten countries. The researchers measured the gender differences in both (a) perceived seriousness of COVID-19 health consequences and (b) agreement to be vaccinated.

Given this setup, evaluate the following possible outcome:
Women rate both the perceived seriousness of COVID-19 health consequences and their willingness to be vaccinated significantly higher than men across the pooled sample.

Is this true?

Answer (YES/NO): NO